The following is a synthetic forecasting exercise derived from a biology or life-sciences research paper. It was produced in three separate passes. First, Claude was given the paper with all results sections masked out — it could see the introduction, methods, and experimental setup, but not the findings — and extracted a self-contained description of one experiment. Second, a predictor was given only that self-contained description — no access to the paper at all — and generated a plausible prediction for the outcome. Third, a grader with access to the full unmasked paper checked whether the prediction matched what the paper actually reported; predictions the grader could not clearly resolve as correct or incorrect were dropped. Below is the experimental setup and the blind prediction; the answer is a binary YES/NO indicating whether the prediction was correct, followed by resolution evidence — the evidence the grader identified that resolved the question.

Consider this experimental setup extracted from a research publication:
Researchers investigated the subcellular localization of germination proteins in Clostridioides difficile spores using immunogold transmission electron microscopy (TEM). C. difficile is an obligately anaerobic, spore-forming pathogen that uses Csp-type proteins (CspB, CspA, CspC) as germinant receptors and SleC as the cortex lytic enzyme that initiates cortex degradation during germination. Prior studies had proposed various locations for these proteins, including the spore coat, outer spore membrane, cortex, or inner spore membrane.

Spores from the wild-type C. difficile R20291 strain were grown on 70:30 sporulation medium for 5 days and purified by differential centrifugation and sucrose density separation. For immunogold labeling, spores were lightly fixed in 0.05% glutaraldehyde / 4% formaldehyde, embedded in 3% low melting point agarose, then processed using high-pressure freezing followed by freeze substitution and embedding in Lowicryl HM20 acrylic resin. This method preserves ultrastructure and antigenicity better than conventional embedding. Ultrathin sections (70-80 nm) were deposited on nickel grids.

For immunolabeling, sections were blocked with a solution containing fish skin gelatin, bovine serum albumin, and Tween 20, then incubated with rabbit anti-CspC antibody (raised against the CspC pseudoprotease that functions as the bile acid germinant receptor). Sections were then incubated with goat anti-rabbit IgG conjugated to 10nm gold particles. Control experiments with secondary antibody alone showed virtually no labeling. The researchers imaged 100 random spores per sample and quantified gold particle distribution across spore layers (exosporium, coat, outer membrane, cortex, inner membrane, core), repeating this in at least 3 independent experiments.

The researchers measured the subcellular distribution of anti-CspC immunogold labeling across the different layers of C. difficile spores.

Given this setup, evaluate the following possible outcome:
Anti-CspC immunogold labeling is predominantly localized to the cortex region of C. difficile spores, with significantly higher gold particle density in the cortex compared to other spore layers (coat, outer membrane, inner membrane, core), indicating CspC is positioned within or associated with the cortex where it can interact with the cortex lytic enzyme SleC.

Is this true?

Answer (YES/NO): YES